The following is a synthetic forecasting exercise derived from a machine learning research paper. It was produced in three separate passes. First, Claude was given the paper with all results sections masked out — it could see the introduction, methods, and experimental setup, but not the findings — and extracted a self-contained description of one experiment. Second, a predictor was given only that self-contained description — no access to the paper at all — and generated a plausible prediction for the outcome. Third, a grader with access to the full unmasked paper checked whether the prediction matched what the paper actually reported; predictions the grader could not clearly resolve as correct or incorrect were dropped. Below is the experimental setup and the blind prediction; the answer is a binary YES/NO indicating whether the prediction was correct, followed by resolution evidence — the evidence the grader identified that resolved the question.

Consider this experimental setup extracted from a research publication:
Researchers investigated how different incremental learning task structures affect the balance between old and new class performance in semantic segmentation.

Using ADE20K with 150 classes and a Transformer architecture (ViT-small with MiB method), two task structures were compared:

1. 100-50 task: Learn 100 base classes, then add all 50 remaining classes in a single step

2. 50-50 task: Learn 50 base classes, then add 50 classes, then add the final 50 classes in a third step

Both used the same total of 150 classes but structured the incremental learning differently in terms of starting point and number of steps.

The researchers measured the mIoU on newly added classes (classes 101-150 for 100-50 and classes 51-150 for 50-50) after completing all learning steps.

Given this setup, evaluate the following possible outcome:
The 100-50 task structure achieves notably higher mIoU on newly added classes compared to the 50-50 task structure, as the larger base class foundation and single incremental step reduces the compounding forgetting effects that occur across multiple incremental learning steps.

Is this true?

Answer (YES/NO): NO